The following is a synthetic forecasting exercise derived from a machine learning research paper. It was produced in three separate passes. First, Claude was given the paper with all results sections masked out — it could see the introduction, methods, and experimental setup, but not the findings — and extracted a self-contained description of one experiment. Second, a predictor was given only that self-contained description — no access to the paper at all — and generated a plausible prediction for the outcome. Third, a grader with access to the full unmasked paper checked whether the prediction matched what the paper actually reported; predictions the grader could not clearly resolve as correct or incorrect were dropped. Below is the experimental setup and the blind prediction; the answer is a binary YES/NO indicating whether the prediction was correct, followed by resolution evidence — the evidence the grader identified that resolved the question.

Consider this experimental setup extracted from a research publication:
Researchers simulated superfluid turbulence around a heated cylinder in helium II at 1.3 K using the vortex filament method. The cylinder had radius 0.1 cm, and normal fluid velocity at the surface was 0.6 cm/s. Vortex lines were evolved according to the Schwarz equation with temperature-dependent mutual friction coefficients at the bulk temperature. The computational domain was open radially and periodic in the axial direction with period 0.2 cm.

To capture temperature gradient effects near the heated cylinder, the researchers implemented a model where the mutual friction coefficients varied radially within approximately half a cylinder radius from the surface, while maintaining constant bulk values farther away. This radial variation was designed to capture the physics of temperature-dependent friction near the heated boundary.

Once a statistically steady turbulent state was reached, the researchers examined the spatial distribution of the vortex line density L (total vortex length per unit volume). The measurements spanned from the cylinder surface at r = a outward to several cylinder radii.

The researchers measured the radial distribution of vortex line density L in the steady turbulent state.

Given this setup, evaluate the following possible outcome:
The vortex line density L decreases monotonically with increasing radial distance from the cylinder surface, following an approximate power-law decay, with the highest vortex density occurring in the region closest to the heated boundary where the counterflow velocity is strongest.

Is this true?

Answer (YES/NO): YES